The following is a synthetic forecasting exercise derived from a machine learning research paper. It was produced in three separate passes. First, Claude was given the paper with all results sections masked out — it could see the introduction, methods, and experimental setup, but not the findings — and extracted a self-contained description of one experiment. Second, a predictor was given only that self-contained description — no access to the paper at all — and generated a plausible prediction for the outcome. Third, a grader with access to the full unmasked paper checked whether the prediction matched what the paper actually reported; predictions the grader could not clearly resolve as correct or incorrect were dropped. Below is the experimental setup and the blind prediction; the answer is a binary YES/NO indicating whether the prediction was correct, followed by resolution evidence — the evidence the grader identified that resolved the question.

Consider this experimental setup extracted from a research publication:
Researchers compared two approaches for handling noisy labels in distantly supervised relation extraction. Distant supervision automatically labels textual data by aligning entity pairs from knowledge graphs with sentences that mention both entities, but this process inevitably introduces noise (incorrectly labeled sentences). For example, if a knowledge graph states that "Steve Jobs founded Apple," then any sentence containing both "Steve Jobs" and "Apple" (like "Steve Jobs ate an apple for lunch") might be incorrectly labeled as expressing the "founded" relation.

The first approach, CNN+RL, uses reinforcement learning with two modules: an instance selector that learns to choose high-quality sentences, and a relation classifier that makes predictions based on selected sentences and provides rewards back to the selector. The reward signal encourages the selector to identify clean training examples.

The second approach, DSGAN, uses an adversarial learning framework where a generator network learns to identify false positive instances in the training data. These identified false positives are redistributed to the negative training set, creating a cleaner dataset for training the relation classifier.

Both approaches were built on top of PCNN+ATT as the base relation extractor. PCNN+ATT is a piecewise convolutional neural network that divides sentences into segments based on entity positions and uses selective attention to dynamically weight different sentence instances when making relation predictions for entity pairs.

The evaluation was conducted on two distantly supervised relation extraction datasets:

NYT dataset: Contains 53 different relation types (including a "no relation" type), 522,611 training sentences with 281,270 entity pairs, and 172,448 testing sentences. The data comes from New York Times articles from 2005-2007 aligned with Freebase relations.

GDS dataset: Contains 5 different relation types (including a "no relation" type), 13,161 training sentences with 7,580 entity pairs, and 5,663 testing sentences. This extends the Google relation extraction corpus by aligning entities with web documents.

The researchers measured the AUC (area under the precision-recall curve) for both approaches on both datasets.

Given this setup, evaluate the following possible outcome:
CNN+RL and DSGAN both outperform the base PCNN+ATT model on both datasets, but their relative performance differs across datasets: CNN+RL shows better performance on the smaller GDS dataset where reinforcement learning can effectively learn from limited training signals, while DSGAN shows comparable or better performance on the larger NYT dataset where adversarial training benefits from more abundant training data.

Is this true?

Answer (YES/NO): YES